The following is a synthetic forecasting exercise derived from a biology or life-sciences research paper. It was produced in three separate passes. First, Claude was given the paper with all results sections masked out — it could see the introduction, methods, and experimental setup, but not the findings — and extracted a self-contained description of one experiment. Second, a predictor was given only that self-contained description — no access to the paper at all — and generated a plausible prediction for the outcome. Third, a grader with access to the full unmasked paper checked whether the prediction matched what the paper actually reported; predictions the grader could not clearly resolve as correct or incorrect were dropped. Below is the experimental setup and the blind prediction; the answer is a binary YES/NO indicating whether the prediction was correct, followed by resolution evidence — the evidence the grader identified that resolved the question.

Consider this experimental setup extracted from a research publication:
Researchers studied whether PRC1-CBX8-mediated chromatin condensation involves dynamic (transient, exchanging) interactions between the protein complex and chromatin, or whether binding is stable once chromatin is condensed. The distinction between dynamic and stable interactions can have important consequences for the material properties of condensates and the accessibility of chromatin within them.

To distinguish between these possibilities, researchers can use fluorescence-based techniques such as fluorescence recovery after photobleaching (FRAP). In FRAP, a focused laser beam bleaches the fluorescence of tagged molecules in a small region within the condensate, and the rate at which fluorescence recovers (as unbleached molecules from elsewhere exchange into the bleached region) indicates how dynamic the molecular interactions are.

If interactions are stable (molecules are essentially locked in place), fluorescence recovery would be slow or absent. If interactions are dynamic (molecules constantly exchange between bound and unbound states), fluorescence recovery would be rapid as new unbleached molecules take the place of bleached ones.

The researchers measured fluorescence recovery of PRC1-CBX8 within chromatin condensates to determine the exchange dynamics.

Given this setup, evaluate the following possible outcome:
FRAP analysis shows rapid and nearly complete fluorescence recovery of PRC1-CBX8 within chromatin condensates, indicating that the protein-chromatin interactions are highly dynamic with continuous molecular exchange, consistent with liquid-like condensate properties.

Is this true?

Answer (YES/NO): NO